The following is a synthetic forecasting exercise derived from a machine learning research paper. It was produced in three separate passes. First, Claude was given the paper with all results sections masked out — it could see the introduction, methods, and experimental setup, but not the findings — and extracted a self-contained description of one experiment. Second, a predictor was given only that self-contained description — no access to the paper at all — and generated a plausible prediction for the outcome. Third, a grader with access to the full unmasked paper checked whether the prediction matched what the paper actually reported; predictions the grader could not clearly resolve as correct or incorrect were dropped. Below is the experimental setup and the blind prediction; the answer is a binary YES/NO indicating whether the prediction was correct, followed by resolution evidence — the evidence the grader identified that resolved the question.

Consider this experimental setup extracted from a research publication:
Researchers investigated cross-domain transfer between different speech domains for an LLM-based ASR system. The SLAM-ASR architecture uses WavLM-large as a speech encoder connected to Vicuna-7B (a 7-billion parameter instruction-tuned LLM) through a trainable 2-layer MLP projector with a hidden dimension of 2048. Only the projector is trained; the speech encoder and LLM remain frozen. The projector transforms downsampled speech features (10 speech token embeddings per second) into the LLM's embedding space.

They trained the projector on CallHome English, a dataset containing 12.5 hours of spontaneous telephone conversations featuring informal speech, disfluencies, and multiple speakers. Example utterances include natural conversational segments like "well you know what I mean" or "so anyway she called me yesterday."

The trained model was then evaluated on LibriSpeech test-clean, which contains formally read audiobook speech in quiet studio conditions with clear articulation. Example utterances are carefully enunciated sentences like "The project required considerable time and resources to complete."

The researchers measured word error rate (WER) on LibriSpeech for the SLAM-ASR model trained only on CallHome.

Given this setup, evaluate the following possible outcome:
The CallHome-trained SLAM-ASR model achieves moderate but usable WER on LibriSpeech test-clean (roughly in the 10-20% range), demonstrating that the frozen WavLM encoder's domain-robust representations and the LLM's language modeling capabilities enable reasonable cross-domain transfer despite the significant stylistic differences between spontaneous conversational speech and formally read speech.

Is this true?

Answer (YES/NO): NO